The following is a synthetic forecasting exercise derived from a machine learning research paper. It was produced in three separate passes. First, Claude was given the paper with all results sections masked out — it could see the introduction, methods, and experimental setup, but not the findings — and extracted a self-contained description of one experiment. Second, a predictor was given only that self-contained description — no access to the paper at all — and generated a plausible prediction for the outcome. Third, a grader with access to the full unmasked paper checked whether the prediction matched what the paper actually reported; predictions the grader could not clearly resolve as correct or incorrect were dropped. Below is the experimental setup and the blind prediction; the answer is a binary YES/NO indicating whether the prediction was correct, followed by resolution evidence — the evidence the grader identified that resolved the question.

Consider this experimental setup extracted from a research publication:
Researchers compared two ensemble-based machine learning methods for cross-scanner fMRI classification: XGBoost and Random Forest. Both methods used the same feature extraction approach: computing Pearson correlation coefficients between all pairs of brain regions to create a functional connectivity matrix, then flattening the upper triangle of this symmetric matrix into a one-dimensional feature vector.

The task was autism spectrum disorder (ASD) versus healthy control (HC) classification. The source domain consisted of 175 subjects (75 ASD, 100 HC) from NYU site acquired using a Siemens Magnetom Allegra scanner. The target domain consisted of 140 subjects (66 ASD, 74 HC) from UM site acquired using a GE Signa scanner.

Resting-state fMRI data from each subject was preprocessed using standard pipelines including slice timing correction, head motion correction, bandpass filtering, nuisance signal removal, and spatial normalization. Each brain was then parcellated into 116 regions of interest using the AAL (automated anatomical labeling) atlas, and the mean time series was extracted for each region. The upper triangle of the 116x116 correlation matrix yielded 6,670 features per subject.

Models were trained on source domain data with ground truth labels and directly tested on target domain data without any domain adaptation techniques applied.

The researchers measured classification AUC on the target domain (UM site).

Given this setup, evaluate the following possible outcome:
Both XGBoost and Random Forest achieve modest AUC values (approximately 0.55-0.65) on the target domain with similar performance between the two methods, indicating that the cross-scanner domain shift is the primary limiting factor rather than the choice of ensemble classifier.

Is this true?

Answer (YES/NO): NO